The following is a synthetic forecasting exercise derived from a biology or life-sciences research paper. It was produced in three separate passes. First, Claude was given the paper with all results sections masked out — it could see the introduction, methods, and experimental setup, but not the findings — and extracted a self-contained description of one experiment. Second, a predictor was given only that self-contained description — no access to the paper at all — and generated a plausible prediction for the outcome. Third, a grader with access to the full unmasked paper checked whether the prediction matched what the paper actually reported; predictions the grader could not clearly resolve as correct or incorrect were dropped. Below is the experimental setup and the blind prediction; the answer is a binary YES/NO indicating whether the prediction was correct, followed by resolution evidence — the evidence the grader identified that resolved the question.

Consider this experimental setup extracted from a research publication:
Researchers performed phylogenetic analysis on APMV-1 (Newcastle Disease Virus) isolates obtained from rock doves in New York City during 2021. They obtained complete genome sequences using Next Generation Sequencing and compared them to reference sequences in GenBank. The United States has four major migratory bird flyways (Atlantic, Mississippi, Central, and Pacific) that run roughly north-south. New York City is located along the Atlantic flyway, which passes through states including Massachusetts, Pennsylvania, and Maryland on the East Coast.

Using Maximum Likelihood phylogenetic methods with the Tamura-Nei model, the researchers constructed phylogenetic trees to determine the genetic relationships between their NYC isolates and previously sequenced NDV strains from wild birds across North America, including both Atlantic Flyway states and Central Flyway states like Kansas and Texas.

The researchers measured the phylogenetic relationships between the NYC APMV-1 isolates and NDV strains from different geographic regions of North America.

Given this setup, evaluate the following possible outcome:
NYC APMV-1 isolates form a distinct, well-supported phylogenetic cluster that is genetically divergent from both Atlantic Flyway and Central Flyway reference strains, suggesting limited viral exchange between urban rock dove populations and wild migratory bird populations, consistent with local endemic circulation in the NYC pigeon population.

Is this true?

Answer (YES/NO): NO